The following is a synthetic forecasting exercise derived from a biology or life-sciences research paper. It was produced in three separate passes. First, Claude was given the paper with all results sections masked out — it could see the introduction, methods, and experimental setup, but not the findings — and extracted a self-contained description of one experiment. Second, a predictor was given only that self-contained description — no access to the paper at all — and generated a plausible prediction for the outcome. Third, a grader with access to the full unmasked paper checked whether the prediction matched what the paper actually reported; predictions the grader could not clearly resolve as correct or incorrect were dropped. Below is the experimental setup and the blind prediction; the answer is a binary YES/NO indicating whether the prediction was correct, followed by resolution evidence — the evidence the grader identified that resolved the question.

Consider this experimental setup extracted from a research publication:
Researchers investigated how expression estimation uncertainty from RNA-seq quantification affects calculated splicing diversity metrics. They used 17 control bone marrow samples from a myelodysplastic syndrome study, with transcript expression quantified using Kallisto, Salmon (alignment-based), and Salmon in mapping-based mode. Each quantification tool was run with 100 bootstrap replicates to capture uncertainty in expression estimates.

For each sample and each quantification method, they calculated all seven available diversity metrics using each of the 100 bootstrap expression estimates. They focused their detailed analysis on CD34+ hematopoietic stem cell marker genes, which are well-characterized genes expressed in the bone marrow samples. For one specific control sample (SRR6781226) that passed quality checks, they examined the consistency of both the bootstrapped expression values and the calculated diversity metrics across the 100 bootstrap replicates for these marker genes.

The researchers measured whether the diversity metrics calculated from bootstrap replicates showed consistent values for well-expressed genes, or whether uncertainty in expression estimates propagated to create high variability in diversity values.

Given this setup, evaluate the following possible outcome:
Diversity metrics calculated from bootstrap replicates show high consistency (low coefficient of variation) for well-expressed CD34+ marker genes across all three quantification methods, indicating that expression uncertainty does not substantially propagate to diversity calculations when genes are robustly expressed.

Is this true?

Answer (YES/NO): NO